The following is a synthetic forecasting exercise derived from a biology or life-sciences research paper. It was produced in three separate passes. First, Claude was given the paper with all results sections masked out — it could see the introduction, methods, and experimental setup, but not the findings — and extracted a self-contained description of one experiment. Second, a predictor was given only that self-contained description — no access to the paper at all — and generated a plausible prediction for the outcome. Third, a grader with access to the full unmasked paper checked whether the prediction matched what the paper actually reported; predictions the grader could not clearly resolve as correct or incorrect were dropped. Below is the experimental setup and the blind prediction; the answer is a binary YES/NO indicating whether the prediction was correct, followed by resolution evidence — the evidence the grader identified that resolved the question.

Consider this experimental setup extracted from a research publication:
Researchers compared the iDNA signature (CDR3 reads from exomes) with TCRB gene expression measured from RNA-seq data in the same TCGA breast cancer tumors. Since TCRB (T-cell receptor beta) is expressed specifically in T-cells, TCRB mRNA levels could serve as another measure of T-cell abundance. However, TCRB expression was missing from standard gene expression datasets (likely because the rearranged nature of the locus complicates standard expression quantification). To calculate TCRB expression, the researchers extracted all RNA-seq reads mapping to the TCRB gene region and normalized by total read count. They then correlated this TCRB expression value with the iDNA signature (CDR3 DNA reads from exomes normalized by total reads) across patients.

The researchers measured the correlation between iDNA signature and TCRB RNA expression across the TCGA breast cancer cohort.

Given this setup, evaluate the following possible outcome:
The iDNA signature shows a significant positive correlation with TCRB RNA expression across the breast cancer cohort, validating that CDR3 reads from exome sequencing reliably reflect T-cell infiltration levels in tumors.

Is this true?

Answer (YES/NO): YES